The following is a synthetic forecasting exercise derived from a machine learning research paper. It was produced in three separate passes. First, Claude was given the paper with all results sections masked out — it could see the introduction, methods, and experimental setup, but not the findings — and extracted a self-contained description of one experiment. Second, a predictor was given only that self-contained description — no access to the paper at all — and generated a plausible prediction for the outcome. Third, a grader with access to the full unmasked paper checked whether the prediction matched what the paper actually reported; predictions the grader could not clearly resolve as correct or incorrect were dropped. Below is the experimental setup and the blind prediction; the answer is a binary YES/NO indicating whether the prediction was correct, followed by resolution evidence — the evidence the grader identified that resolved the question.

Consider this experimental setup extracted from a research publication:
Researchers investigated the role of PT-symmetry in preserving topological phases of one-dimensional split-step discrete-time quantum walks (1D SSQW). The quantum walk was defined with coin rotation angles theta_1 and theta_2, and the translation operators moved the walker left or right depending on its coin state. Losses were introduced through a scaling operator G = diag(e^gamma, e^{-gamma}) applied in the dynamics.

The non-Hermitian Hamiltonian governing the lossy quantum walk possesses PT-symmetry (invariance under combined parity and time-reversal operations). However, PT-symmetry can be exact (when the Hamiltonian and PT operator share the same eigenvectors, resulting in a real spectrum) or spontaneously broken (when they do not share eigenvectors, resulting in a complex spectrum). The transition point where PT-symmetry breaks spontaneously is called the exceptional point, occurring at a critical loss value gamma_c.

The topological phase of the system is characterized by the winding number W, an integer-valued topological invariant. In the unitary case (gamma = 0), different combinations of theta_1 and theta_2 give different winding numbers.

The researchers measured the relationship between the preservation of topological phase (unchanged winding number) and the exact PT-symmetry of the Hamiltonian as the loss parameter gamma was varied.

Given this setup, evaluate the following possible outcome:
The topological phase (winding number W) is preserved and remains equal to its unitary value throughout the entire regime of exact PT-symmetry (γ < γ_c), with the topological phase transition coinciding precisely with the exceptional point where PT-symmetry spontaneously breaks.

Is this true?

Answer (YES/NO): YES